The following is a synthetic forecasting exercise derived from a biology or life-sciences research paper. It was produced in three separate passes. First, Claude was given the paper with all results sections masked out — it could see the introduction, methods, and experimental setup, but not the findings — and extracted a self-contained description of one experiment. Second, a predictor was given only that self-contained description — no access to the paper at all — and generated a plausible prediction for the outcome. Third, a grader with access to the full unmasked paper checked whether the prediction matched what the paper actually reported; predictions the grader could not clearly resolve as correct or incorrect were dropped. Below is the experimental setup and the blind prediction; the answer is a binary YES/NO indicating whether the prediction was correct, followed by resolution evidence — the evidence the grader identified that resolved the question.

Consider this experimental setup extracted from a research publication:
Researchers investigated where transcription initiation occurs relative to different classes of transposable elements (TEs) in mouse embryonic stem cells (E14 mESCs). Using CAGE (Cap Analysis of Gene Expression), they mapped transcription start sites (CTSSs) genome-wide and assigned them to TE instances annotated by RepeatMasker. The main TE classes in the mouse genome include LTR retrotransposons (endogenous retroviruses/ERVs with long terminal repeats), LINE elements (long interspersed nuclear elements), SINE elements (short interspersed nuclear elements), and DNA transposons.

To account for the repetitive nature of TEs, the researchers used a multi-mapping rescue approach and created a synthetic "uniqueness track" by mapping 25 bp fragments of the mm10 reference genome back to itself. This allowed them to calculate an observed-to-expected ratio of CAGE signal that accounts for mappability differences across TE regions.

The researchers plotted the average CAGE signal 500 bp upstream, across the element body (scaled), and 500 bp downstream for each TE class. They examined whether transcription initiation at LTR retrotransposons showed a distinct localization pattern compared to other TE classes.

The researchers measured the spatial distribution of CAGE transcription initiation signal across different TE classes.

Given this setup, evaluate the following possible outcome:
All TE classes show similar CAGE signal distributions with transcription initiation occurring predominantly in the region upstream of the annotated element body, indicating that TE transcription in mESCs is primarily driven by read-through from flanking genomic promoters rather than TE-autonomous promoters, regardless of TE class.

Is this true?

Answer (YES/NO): NO